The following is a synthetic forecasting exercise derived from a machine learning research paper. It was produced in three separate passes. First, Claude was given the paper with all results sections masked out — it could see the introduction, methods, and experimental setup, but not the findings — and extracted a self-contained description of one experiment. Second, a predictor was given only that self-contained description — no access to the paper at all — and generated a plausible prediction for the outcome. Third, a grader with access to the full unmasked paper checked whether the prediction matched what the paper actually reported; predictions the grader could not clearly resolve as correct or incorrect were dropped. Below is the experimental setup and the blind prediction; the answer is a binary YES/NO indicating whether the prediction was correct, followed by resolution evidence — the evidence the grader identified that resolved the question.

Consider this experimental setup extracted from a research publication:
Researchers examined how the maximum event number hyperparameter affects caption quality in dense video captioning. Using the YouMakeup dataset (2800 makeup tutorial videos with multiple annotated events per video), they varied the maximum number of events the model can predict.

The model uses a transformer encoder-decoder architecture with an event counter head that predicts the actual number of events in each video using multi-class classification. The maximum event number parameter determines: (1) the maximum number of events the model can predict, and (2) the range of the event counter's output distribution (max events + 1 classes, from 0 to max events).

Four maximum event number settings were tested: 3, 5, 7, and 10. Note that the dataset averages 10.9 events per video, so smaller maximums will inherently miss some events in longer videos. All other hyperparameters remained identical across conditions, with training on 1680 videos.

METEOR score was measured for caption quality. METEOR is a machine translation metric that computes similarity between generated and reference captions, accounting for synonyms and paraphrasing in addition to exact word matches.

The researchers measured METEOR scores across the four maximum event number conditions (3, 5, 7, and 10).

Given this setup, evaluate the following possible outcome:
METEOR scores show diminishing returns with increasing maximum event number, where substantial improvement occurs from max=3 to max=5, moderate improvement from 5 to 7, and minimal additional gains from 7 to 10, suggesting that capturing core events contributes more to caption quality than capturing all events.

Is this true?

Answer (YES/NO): NO